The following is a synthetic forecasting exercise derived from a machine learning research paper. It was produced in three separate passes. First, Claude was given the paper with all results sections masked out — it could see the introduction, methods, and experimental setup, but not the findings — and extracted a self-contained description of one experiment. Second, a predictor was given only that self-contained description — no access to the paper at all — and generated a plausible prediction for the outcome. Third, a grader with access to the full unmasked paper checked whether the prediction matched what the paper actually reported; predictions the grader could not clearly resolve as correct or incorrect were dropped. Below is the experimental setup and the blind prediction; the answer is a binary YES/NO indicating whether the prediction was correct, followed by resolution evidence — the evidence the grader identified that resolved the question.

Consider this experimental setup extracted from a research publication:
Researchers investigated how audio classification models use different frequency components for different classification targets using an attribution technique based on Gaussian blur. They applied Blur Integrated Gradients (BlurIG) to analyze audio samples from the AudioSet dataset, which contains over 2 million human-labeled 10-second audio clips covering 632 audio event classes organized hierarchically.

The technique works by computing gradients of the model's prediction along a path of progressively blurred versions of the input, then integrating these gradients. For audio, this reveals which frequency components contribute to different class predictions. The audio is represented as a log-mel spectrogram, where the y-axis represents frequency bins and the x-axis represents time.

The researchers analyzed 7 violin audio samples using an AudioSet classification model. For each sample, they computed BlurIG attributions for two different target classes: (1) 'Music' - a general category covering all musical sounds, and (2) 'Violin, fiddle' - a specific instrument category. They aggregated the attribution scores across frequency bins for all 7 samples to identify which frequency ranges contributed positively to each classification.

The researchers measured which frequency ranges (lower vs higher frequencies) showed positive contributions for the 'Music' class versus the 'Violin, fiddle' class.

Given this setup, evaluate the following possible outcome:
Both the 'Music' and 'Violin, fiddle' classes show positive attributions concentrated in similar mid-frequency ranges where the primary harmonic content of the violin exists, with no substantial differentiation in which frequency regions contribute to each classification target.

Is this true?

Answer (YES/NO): NO